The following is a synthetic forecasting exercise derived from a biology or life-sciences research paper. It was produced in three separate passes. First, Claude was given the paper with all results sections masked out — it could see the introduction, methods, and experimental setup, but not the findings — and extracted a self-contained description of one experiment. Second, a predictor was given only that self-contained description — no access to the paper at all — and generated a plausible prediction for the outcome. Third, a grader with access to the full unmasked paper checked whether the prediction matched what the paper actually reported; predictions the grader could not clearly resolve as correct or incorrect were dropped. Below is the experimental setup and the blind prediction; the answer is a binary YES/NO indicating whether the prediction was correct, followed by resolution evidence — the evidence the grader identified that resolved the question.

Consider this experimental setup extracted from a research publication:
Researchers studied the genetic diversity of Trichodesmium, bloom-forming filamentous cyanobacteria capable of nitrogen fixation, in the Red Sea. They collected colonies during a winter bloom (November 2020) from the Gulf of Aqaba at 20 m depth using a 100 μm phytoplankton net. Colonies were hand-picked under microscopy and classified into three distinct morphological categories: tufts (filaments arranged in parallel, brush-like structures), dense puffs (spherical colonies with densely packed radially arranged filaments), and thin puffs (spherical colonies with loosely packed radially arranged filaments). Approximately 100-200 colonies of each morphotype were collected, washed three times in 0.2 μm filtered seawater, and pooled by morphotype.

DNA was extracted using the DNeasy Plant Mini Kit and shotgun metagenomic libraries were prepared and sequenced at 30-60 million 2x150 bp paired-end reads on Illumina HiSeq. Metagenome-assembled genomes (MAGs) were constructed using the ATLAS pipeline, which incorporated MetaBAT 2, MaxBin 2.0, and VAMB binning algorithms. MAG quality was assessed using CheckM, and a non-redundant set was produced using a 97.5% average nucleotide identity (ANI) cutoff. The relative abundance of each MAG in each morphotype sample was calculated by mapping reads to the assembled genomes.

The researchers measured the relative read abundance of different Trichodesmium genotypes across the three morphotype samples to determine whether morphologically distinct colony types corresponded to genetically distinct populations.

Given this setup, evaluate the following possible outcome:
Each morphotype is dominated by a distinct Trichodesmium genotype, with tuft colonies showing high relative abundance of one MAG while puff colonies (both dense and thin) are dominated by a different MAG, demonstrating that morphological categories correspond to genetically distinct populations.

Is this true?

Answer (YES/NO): YES